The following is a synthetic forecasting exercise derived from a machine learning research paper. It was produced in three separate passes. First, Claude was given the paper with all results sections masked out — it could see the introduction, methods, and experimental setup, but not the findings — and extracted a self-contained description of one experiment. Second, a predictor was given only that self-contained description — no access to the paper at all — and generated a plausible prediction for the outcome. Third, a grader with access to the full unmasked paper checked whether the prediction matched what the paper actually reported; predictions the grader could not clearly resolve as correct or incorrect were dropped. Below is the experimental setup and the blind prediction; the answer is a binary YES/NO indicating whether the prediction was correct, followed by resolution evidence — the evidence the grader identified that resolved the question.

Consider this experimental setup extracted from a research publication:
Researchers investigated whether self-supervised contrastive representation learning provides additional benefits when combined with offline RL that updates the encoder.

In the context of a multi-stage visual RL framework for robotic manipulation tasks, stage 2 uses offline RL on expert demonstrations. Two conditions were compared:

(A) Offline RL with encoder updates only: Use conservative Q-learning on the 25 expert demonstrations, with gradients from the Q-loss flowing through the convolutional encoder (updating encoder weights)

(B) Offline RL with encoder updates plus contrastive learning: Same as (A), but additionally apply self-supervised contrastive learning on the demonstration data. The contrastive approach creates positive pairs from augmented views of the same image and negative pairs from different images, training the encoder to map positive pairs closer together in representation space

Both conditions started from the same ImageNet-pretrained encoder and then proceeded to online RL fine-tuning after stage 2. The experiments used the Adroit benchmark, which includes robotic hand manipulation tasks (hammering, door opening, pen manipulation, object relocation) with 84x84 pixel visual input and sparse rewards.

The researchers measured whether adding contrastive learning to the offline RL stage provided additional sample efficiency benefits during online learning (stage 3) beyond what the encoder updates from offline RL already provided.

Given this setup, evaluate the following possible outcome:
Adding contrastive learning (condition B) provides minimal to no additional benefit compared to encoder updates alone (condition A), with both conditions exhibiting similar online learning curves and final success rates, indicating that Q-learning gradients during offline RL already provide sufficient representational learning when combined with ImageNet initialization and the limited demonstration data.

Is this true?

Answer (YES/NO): YES